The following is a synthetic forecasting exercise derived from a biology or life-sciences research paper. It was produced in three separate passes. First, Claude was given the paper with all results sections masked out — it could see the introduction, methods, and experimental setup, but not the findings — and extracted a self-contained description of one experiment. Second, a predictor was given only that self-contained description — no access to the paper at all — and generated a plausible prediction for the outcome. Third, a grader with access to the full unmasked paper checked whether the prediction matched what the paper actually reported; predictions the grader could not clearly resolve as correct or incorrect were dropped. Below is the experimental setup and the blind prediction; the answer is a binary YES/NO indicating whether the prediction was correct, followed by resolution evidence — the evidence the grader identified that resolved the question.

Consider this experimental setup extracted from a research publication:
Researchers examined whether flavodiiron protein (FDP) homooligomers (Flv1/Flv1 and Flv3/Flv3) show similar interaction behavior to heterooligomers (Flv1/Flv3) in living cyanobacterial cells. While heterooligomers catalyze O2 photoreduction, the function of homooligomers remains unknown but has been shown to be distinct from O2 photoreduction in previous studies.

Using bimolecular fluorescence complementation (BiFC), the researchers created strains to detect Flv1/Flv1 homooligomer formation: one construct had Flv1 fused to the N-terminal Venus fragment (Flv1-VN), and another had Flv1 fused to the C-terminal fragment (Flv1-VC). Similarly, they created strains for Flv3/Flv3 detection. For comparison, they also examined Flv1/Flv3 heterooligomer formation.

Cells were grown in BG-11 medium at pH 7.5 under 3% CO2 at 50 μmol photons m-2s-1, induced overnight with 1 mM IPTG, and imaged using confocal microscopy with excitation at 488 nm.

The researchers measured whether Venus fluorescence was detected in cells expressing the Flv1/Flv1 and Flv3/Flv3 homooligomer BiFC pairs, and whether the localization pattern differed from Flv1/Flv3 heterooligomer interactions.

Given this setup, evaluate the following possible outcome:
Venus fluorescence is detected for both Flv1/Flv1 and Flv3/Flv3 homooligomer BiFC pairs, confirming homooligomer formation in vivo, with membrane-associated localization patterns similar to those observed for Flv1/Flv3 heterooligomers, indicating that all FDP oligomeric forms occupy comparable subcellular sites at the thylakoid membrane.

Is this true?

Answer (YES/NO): NO